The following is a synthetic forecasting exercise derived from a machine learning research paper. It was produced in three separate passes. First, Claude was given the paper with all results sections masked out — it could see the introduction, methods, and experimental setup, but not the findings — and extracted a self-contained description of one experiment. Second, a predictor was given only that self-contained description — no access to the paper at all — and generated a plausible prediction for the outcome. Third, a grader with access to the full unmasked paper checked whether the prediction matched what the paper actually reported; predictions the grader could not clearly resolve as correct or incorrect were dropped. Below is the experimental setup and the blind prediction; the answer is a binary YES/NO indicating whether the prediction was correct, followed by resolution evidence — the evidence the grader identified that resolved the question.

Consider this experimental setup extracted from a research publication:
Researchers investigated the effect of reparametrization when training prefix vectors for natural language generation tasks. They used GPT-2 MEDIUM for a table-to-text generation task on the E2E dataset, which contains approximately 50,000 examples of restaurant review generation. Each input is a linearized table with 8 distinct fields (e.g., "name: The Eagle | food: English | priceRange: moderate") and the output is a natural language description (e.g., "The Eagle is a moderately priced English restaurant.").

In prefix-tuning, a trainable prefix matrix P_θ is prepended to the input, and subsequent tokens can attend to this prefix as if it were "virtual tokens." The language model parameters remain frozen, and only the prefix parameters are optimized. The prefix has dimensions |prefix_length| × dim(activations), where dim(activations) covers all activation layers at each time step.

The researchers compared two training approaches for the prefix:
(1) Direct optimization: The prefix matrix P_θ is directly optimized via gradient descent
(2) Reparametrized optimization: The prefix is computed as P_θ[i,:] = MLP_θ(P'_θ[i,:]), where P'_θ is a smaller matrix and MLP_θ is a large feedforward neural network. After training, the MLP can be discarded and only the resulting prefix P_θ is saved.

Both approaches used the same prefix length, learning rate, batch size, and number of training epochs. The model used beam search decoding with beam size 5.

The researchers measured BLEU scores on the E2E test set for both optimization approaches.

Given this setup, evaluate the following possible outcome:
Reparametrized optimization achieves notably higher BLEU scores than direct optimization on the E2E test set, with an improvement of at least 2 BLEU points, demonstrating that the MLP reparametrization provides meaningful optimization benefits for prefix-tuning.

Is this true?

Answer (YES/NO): NO